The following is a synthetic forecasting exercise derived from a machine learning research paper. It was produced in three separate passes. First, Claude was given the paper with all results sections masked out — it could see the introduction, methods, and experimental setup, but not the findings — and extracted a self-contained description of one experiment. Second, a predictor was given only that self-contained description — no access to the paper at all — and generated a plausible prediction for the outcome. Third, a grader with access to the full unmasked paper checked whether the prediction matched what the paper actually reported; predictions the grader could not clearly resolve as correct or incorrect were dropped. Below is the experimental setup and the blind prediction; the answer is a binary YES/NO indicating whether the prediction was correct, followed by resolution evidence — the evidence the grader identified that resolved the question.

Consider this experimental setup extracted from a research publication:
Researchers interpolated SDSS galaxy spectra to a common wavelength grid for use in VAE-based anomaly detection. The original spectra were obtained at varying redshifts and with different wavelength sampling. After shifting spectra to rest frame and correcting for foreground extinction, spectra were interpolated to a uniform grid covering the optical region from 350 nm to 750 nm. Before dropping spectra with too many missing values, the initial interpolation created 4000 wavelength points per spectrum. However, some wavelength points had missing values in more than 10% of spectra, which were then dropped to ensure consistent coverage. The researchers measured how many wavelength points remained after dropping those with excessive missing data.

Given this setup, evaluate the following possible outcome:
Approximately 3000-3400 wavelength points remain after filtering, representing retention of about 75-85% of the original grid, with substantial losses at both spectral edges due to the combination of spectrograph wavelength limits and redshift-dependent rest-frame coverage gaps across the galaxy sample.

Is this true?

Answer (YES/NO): NO